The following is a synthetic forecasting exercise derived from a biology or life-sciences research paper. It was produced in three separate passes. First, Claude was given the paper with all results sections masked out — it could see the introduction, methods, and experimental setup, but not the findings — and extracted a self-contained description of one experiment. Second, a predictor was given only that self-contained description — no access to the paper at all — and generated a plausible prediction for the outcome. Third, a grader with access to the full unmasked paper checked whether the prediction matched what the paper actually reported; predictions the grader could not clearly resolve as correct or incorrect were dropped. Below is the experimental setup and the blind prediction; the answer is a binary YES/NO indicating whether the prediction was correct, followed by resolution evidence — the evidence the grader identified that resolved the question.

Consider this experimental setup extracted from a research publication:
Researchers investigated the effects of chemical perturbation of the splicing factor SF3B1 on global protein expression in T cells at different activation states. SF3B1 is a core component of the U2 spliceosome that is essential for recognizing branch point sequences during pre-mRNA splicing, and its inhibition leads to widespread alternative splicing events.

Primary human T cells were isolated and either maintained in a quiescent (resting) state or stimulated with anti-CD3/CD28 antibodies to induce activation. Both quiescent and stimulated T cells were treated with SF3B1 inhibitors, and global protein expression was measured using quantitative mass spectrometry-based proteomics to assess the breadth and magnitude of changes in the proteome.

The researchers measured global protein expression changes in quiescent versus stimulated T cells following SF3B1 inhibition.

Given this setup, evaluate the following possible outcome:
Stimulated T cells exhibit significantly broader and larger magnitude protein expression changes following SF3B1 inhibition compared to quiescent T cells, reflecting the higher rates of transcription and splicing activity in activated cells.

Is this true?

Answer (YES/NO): YES